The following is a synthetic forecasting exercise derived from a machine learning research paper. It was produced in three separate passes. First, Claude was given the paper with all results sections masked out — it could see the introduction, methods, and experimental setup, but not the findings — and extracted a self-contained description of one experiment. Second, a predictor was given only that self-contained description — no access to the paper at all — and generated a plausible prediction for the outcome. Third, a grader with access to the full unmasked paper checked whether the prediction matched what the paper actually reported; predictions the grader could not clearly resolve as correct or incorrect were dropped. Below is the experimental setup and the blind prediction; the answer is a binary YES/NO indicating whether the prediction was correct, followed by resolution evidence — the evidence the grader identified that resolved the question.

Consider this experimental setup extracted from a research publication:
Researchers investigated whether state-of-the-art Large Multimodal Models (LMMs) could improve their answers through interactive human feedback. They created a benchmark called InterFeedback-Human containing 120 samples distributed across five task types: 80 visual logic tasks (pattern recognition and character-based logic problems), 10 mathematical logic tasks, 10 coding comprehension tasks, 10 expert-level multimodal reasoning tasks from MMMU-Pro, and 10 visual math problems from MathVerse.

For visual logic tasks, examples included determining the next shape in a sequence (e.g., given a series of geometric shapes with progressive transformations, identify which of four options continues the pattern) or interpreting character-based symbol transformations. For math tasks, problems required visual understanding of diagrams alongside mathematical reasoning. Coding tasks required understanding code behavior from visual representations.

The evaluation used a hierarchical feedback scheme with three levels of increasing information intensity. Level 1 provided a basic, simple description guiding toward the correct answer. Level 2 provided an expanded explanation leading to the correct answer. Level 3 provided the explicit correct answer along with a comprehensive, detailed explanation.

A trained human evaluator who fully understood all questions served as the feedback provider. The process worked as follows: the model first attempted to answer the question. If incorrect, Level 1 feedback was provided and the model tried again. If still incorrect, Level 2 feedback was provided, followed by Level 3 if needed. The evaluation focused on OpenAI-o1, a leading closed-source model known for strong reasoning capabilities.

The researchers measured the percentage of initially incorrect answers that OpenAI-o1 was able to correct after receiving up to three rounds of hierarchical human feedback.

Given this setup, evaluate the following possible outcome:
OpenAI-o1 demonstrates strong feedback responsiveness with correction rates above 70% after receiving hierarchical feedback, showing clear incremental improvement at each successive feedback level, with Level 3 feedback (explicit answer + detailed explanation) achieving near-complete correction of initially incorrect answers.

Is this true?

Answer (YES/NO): NO